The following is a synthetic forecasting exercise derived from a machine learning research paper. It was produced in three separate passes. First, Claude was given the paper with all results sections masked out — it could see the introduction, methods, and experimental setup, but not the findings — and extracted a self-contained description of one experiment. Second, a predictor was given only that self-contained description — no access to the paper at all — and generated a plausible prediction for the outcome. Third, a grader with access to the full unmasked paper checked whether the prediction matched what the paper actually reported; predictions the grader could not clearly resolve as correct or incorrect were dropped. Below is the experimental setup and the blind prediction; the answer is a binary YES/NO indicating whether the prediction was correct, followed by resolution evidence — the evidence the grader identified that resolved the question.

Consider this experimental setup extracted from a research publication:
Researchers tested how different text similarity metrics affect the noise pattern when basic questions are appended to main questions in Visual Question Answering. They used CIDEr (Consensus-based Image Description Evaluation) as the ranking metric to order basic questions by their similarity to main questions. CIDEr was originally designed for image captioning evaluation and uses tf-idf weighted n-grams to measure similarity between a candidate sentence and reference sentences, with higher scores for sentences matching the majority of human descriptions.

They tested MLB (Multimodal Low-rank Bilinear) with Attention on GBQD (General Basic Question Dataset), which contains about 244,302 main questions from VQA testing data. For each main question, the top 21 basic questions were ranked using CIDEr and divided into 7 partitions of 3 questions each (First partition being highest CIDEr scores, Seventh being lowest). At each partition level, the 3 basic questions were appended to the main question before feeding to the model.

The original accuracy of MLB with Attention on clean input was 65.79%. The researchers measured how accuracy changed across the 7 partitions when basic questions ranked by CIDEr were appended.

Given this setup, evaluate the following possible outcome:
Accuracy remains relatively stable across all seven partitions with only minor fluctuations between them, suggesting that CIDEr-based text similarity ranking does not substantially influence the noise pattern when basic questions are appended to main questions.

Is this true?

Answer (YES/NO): NO